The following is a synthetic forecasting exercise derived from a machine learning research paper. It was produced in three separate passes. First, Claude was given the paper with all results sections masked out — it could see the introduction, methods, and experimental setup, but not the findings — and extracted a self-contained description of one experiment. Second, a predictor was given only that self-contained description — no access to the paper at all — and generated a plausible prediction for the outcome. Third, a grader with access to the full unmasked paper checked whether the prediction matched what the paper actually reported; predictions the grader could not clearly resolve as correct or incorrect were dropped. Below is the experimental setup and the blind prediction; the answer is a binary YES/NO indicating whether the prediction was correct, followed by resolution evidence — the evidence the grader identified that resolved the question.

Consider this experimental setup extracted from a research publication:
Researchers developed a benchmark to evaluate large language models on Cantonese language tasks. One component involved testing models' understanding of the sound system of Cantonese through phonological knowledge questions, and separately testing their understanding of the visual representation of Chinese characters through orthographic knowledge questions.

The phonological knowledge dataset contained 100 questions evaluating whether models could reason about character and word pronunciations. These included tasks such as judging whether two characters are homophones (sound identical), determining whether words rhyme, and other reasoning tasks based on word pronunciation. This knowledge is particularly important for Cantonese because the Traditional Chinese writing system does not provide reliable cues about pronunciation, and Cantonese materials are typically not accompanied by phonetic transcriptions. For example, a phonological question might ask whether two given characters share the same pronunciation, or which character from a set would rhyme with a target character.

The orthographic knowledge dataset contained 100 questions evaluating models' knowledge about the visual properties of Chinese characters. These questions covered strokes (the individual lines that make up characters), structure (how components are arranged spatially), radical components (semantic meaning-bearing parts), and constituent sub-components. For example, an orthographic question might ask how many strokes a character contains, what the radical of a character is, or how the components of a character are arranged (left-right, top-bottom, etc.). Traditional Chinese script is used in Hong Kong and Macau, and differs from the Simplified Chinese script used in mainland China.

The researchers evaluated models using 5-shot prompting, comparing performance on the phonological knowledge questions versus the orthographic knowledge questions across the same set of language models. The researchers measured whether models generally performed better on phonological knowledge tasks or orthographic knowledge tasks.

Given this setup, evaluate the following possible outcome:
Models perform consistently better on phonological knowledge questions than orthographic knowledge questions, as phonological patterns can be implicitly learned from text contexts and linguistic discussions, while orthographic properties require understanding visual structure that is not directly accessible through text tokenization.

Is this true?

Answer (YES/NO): NO